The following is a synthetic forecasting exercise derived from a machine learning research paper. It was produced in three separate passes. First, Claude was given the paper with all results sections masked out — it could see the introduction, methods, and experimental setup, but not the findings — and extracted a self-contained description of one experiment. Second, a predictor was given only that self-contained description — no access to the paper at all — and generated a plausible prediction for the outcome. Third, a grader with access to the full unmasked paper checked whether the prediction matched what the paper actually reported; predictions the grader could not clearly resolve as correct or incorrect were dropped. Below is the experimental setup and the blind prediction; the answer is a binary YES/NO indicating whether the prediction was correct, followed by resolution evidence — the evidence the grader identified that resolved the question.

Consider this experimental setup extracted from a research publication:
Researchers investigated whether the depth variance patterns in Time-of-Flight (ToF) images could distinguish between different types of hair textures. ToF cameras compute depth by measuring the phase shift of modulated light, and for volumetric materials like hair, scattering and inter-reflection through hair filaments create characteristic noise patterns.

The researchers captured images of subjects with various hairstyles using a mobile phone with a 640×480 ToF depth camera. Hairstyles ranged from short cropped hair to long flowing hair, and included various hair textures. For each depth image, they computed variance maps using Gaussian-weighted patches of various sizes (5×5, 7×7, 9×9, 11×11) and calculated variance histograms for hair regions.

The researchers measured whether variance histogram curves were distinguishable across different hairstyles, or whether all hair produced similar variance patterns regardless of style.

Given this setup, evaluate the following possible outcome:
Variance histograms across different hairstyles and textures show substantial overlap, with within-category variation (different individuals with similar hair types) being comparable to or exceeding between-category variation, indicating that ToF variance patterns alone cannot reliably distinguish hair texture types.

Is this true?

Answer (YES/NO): NO